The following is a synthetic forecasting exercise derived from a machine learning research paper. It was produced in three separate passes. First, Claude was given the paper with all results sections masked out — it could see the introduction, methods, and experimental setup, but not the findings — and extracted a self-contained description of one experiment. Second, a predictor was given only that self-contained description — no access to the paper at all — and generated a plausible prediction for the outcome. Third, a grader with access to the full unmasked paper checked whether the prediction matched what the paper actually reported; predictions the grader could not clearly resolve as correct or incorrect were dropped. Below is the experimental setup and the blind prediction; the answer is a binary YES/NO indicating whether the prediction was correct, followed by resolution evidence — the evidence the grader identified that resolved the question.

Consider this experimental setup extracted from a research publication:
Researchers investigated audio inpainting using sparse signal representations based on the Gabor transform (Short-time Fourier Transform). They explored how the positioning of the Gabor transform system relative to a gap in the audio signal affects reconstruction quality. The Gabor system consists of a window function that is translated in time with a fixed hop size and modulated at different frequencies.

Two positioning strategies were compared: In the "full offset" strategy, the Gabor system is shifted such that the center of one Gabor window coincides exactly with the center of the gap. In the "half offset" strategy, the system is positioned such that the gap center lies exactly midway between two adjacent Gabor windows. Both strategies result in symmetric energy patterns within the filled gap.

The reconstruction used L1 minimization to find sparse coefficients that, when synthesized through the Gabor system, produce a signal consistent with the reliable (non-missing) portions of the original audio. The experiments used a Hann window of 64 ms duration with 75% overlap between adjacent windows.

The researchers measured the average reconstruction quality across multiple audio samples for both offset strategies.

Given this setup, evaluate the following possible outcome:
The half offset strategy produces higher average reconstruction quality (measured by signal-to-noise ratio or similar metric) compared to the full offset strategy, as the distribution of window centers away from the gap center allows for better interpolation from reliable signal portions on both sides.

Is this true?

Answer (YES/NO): YES